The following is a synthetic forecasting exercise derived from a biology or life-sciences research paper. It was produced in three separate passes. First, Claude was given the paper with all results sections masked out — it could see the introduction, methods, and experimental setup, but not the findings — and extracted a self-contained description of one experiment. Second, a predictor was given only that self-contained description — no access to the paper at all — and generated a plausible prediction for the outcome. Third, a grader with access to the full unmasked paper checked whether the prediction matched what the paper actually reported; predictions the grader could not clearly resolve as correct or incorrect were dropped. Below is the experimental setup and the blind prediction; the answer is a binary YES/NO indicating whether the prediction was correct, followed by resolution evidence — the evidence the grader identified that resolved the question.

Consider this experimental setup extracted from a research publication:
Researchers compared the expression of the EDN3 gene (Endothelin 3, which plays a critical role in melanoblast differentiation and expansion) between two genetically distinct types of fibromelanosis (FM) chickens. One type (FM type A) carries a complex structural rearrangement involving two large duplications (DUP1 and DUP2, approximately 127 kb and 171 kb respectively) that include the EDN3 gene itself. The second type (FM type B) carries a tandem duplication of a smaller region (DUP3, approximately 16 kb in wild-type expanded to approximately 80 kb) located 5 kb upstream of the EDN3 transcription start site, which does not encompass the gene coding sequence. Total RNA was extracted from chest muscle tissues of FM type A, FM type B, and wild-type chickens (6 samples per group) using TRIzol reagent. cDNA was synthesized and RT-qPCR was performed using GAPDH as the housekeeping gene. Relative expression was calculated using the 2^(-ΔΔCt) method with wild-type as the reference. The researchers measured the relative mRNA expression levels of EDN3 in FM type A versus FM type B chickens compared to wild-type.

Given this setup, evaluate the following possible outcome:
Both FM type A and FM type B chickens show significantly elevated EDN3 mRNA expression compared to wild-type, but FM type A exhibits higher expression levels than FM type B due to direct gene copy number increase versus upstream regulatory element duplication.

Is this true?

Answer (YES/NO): NO